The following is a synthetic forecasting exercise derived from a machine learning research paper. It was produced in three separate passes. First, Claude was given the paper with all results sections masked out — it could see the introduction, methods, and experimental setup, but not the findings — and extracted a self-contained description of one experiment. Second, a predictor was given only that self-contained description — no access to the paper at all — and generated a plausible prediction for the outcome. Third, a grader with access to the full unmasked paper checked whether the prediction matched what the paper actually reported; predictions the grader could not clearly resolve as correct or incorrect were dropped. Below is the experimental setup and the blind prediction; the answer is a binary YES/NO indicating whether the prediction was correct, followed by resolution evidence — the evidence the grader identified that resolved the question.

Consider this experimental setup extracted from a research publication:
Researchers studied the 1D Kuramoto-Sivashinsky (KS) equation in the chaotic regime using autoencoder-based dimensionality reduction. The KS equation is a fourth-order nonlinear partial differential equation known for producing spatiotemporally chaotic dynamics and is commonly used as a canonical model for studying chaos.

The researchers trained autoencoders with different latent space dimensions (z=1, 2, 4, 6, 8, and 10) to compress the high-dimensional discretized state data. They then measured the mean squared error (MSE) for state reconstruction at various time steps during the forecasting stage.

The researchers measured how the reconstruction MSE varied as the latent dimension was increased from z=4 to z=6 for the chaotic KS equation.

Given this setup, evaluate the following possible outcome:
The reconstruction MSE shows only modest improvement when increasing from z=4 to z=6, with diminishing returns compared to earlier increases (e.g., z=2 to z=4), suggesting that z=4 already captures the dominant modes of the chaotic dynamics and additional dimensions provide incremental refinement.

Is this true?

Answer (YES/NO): NO